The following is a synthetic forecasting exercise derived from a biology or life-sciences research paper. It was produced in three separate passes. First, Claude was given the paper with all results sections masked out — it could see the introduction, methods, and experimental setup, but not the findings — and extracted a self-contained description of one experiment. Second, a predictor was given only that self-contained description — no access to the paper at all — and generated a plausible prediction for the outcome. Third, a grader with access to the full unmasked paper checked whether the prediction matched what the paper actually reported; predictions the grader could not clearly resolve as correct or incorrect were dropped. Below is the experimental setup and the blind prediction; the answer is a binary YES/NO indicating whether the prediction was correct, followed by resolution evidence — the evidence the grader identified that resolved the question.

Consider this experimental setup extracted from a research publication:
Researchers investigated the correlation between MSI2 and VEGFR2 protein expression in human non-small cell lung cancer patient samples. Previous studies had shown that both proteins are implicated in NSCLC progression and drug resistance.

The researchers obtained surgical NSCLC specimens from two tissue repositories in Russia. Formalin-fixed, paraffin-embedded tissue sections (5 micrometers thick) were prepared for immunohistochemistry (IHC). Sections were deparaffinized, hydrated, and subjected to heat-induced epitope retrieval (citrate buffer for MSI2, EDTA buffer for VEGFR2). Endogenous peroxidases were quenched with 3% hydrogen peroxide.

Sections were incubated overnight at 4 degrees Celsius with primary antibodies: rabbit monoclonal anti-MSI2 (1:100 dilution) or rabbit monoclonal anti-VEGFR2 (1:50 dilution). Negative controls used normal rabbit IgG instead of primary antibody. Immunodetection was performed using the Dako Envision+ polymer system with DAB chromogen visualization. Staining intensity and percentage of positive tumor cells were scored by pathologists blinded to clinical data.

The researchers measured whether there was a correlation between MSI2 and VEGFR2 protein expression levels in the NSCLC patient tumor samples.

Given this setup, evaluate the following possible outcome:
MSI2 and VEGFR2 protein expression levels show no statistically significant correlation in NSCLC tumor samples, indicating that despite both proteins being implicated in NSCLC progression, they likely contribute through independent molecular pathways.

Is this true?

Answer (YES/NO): NO